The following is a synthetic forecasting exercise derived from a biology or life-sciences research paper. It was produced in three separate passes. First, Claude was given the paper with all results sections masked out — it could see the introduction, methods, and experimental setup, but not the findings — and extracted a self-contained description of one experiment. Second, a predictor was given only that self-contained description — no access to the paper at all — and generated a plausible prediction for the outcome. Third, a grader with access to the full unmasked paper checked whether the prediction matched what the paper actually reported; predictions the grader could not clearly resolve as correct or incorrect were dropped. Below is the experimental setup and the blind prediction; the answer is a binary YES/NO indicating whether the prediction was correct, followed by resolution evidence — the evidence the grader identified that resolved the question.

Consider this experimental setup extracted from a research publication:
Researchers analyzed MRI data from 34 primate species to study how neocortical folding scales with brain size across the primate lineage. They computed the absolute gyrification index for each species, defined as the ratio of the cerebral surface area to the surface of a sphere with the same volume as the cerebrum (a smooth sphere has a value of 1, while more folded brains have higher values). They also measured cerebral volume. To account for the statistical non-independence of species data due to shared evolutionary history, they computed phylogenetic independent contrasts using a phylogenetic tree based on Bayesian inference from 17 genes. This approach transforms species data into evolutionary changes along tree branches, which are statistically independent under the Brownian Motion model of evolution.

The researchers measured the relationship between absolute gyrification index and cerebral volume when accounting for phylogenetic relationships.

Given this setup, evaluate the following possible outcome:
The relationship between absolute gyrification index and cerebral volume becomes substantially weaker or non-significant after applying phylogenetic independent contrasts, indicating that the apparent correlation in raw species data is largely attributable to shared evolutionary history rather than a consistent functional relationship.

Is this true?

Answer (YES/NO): NO